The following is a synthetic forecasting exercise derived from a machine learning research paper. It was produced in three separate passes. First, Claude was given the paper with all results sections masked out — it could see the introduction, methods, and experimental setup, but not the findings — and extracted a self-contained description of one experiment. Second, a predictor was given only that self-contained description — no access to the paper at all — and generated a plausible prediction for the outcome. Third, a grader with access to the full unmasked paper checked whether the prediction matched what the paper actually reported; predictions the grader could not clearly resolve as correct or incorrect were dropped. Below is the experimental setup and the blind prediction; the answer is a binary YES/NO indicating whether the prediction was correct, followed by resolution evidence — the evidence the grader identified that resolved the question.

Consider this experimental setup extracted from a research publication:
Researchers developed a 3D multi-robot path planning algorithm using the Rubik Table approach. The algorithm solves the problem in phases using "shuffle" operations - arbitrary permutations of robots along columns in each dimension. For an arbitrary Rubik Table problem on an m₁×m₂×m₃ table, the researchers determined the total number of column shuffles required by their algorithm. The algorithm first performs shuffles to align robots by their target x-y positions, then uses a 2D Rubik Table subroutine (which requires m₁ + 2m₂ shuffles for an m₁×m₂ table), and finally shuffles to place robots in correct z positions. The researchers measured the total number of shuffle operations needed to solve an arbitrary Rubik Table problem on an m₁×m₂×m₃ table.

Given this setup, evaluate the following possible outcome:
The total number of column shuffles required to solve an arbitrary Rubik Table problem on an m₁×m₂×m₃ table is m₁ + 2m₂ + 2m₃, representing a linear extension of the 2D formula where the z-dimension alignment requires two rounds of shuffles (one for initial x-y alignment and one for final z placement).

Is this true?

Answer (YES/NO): NO